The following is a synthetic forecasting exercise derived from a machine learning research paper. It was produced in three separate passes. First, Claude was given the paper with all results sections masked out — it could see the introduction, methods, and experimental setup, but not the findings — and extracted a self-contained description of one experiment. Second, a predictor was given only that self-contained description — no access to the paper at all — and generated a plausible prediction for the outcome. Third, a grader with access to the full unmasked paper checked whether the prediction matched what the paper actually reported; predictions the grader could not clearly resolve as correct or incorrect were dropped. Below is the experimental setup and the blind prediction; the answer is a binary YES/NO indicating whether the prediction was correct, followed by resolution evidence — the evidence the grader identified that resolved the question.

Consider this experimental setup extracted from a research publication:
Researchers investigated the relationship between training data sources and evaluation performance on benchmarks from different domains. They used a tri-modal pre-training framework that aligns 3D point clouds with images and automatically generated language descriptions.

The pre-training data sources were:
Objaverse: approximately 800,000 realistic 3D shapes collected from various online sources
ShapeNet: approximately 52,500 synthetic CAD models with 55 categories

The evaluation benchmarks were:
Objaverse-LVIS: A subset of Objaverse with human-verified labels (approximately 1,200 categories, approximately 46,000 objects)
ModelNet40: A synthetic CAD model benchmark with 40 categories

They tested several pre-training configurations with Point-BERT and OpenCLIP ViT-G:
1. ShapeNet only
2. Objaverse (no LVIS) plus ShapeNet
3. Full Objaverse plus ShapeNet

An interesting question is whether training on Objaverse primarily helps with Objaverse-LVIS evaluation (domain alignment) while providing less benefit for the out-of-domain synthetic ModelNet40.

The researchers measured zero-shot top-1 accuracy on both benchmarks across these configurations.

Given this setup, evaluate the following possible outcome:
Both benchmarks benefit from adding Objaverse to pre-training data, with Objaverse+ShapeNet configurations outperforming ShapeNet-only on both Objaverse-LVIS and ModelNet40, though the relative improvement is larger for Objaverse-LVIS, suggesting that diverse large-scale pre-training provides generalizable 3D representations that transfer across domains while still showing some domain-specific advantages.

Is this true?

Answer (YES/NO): YES